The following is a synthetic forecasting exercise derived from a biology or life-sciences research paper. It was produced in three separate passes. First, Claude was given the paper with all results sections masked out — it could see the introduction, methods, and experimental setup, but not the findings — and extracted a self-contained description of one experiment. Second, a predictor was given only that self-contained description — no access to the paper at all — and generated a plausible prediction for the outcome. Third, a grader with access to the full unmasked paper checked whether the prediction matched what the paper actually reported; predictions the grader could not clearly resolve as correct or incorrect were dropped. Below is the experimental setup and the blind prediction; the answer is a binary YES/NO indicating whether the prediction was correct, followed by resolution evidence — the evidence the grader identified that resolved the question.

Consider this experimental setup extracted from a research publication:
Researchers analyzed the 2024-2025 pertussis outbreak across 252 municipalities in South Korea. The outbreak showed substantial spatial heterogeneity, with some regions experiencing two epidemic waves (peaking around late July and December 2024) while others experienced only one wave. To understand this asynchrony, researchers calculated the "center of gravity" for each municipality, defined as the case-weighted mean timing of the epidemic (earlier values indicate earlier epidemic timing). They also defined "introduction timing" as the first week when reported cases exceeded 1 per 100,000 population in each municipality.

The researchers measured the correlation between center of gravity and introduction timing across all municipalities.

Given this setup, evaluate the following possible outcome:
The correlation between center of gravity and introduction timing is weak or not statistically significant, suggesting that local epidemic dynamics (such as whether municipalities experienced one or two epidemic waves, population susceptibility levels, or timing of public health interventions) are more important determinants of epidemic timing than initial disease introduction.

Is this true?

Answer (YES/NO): NO